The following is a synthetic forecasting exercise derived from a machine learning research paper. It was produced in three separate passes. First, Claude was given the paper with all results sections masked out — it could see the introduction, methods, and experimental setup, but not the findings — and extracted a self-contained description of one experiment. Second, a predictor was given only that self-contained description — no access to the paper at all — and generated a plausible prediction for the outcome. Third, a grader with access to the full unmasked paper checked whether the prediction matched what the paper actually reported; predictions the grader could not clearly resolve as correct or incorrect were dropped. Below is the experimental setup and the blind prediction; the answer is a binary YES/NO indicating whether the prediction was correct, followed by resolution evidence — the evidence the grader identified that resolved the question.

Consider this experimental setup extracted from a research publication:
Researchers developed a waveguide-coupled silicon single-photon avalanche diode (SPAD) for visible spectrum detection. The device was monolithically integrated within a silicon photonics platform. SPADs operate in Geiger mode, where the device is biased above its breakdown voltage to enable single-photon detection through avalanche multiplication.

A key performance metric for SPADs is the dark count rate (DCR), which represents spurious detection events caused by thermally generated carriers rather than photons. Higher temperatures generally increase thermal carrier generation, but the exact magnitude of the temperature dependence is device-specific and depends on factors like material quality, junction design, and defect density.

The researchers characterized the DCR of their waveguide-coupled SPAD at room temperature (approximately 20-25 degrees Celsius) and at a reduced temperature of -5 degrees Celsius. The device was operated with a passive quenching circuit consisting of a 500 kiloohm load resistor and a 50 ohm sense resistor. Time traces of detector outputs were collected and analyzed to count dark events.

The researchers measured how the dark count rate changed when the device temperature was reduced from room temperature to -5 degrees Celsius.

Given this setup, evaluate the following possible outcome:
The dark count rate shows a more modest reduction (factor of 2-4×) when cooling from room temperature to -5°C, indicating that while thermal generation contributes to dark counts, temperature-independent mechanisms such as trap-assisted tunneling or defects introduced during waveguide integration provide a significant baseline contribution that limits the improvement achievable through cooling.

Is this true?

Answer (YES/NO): NO